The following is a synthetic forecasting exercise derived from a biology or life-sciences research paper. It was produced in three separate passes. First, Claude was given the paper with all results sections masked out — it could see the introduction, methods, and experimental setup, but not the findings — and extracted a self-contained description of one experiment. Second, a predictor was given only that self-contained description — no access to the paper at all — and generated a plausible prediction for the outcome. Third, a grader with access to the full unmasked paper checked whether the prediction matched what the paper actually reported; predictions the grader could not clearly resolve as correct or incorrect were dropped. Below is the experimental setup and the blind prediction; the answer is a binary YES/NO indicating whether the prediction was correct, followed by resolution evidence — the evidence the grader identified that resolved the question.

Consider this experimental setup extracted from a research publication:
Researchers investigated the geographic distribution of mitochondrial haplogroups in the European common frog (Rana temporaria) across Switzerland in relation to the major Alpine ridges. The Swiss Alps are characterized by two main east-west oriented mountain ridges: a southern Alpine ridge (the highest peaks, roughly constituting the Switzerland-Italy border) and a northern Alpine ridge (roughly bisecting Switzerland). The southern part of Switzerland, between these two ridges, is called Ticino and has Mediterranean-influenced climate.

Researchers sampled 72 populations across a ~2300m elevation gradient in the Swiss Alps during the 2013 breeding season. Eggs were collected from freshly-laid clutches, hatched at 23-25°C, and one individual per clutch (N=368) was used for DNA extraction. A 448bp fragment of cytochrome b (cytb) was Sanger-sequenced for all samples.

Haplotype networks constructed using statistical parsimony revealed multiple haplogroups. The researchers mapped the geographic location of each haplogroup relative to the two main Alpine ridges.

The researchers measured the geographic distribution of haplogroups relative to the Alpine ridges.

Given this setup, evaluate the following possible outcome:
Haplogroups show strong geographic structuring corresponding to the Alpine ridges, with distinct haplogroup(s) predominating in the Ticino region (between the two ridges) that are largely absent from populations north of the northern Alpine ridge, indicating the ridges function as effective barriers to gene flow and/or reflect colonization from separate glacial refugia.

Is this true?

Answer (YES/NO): YES